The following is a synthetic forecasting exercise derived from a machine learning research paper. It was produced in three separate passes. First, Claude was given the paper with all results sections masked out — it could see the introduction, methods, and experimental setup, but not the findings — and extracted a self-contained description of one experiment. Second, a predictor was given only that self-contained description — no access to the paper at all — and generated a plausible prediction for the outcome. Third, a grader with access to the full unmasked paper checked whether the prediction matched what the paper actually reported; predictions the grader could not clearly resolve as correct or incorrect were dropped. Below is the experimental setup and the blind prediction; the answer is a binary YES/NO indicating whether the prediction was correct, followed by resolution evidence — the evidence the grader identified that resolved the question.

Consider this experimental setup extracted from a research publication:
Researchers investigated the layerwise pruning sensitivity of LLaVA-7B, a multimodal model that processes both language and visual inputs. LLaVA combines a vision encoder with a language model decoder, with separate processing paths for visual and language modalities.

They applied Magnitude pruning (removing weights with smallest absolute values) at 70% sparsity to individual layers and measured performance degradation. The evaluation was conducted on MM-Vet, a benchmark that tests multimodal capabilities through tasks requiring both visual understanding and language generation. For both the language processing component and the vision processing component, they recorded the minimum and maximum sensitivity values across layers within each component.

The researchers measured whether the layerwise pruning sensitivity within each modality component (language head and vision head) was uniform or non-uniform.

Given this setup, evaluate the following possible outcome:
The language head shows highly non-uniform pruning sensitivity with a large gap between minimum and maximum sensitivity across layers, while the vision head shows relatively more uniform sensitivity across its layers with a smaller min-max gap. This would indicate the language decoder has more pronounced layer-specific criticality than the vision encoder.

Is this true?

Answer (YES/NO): NO